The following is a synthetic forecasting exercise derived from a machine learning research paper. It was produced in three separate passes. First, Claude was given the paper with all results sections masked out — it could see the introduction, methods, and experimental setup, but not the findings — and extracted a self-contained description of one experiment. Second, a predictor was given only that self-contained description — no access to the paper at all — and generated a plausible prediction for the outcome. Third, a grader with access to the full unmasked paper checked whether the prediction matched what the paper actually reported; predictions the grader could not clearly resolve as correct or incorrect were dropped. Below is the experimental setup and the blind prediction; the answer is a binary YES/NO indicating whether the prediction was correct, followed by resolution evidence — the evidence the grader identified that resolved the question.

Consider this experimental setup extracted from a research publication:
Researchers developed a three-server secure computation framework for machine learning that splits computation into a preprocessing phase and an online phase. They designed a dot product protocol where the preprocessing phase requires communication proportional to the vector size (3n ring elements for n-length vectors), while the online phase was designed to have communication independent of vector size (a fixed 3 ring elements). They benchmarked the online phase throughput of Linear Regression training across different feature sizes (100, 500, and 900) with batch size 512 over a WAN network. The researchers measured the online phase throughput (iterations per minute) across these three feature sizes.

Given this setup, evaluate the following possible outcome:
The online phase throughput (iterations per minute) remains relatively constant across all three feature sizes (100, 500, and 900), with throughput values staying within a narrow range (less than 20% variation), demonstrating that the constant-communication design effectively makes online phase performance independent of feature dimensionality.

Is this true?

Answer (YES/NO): YES